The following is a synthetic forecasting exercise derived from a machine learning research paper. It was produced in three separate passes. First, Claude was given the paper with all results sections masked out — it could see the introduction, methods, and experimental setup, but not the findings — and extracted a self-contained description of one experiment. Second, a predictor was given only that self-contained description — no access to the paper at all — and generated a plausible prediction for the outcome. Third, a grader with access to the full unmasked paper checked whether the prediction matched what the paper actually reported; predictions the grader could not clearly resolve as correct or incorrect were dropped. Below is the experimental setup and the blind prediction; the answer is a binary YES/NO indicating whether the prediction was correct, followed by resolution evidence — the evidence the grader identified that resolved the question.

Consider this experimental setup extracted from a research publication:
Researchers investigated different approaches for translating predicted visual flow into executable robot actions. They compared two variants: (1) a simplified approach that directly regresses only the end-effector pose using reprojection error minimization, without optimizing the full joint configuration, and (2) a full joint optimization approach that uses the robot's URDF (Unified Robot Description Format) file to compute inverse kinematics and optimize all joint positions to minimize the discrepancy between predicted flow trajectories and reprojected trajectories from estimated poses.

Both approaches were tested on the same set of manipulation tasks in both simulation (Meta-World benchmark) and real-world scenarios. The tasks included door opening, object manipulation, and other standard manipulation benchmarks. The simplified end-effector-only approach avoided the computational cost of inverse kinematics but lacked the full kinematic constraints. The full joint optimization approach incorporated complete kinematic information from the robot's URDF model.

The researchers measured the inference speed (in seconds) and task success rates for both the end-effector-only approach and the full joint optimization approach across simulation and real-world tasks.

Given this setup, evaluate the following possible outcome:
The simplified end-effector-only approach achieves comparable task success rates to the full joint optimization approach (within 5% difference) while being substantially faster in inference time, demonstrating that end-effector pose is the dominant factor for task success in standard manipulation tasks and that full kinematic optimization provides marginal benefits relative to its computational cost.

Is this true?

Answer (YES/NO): NO